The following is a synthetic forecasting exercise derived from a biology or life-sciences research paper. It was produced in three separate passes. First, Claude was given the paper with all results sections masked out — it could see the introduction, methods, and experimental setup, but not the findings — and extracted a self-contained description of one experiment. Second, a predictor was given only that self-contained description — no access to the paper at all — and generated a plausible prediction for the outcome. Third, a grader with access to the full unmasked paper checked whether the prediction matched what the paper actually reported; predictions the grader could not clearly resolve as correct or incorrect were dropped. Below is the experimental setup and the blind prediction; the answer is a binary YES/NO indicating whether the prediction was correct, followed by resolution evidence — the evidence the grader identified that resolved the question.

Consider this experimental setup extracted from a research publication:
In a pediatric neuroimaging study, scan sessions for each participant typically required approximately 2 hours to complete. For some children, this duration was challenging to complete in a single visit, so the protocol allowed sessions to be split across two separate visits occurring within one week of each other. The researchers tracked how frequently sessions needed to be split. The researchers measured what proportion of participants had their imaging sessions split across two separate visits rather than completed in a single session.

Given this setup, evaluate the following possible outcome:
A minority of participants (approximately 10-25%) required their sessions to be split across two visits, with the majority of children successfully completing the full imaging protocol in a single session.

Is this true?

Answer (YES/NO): NO